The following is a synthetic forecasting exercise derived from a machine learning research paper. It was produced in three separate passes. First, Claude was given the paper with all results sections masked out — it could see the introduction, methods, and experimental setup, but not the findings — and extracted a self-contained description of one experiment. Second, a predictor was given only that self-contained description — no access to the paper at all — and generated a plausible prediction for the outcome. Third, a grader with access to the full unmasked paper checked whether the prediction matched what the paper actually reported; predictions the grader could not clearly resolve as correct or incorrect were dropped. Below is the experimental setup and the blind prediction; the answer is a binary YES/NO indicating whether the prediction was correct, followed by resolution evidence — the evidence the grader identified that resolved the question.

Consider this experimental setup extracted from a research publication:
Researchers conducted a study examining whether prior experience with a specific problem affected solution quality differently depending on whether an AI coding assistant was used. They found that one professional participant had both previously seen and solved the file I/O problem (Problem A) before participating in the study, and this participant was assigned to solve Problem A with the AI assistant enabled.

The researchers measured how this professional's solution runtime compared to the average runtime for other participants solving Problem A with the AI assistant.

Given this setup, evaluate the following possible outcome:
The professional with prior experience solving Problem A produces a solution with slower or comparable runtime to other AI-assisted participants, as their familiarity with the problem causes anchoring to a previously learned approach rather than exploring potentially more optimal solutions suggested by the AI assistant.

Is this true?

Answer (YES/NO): YES